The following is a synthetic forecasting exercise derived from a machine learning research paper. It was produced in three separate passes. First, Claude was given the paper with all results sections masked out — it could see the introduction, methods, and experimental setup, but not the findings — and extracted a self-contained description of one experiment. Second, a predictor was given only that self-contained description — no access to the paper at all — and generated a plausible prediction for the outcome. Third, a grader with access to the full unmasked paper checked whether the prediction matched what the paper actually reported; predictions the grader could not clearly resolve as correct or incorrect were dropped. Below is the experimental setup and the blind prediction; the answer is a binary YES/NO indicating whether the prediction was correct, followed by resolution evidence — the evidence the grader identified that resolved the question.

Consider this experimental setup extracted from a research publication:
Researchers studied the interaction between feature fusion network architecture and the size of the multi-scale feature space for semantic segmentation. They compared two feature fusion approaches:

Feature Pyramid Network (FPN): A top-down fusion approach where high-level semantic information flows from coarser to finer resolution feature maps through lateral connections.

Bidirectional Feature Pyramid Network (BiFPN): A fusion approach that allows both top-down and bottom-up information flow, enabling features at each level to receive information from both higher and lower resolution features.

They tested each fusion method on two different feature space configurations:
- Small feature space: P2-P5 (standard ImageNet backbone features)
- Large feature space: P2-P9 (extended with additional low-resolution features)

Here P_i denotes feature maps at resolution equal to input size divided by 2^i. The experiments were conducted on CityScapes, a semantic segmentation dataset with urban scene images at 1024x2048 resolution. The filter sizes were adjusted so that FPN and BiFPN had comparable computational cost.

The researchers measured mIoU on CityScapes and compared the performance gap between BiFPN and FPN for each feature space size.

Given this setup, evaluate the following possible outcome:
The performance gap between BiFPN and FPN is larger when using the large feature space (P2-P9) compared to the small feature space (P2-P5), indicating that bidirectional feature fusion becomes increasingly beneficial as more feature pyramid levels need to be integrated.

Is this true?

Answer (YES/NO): YES